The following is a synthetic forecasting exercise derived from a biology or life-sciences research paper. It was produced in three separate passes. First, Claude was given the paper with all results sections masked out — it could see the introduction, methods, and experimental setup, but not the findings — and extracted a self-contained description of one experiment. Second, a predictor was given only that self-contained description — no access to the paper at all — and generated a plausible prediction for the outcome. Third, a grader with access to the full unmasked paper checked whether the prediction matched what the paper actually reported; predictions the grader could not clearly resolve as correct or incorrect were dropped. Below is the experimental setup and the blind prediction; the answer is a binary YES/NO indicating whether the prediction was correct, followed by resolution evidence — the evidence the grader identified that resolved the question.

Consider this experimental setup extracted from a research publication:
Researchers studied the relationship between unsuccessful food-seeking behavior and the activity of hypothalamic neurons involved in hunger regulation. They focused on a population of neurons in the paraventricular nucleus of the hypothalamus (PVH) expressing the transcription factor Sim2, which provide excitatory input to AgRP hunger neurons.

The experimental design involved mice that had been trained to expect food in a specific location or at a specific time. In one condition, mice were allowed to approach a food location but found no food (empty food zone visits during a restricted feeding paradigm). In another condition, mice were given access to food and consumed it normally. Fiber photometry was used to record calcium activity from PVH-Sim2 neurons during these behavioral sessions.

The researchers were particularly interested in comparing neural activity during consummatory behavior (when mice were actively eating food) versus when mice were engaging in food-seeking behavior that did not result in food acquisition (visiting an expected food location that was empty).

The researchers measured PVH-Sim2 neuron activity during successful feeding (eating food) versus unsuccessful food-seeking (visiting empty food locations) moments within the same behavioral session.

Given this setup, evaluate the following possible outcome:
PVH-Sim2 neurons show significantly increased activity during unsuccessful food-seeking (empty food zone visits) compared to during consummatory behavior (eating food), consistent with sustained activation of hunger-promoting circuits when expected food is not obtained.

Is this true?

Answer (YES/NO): YES